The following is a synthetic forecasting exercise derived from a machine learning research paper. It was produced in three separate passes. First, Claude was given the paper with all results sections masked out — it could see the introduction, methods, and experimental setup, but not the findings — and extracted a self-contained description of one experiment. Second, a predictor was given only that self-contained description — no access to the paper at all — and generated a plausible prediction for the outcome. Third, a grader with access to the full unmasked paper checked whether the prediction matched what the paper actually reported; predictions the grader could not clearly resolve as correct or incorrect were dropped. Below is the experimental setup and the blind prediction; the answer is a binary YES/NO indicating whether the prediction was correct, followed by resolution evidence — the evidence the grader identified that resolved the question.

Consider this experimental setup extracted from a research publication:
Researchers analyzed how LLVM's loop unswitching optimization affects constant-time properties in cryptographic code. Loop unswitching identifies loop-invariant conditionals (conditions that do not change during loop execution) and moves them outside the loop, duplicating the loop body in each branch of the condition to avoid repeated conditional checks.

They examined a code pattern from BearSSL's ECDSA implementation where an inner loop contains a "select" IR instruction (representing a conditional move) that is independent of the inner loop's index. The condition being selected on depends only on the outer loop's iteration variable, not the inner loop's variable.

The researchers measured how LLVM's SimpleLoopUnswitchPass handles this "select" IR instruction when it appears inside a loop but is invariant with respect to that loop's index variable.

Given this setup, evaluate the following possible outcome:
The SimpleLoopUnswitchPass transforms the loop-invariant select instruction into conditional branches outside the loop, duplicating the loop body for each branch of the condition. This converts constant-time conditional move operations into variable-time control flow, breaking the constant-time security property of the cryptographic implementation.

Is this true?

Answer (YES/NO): YES